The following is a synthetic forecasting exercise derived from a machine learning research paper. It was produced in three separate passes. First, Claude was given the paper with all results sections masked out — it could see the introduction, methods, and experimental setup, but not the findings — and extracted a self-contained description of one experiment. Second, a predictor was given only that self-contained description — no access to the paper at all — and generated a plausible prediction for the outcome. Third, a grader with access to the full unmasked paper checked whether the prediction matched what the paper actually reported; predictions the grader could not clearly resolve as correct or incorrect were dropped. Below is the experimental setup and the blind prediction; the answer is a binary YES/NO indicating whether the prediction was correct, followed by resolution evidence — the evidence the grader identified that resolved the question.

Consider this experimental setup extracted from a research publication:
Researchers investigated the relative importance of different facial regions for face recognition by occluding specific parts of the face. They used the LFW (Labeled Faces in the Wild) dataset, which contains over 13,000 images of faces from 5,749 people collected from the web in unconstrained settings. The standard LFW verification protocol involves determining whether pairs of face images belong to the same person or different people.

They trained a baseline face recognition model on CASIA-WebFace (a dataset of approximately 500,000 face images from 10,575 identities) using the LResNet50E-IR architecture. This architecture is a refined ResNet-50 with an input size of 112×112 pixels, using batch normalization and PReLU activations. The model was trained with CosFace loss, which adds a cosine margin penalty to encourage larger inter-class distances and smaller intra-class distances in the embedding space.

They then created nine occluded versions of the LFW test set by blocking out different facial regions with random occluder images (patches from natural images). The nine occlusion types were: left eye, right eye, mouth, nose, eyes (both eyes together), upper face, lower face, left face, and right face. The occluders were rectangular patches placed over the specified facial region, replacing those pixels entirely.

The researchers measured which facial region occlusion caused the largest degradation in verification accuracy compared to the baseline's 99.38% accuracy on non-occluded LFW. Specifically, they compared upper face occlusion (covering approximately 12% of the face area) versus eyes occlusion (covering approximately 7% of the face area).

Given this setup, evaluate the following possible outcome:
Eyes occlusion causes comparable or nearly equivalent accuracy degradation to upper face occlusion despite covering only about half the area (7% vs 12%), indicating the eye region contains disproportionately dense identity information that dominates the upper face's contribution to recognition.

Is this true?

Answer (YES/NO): NO